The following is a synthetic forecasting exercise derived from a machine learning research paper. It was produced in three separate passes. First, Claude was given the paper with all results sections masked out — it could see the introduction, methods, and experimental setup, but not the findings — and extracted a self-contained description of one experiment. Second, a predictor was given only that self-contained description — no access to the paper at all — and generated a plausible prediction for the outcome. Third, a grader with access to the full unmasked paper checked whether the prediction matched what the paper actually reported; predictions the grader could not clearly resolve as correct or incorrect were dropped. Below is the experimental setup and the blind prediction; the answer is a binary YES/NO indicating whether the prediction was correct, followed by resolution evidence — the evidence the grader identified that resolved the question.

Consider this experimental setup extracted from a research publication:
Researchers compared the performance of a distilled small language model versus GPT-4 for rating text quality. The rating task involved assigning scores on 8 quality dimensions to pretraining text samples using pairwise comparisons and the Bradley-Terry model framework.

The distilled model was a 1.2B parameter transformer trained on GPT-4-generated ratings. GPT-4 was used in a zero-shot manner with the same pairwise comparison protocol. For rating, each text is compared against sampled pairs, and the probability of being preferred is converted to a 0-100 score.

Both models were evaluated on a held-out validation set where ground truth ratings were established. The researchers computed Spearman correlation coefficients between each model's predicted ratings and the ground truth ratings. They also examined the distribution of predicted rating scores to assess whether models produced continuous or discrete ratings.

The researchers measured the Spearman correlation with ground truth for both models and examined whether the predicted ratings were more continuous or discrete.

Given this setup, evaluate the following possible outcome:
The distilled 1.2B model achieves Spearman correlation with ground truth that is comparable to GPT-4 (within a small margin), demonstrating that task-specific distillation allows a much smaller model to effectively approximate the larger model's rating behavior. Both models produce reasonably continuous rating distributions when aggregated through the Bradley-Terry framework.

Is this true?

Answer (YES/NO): NO